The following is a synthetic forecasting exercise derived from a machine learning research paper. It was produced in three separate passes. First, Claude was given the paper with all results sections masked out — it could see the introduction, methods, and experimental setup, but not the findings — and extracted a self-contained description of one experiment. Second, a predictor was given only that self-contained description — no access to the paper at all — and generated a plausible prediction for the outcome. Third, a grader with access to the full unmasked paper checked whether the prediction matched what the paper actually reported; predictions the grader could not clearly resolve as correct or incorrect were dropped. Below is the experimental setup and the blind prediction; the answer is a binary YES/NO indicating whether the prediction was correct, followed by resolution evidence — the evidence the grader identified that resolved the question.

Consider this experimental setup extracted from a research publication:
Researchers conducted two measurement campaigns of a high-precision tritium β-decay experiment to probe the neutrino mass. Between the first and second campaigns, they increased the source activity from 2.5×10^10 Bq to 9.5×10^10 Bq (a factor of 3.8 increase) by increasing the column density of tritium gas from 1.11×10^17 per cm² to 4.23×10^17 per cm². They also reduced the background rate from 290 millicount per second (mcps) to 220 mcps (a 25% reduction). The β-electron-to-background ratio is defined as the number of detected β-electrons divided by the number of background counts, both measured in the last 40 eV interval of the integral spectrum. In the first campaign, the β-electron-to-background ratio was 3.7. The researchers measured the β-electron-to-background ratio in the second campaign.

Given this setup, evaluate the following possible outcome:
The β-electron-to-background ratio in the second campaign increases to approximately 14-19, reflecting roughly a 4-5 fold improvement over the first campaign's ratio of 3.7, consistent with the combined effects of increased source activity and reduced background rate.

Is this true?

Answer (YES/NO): NO